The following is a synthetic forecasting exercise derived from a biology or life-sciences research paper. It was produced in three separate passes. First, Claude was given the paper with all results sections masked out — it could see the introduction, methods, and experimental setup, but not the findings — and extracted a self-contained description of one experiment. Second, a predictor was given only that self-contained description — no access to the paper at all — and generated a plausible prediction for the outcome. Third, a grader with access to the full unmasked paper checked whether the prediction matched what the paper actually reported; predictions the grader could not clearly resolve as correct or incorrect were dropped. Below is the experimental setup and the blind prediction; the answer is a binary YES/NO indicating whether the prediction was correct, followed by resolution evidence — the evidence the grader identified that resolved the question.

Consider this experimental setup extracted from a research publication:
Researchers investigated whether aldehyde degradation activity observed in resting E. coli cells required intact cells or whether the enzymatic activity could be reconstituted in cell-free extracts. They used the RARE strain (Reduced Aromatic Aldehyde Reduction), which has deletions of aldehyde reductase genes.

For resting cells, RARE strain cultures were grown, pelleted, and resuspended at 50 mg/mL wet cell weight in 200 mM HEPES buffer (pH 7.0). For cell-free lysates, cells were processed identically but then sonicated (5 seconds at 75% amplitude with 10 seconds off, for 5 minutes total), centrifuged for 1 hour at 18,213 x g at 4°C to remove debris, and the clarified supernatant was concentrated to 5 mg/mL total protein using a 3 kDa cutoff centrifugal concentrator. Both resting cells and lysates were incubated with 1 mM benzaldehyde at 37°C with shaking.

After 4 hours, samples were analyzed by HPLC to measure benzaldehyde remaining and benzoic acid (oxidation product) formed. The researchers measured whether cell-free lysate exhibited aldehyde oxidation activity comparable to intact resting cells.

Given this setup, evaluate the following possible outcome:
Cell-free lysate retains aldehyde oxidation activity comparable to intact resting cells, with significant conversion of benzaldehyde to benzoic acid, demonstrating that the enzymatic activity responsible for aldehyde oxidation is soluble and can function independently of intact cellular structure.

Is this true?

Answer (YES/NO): YES